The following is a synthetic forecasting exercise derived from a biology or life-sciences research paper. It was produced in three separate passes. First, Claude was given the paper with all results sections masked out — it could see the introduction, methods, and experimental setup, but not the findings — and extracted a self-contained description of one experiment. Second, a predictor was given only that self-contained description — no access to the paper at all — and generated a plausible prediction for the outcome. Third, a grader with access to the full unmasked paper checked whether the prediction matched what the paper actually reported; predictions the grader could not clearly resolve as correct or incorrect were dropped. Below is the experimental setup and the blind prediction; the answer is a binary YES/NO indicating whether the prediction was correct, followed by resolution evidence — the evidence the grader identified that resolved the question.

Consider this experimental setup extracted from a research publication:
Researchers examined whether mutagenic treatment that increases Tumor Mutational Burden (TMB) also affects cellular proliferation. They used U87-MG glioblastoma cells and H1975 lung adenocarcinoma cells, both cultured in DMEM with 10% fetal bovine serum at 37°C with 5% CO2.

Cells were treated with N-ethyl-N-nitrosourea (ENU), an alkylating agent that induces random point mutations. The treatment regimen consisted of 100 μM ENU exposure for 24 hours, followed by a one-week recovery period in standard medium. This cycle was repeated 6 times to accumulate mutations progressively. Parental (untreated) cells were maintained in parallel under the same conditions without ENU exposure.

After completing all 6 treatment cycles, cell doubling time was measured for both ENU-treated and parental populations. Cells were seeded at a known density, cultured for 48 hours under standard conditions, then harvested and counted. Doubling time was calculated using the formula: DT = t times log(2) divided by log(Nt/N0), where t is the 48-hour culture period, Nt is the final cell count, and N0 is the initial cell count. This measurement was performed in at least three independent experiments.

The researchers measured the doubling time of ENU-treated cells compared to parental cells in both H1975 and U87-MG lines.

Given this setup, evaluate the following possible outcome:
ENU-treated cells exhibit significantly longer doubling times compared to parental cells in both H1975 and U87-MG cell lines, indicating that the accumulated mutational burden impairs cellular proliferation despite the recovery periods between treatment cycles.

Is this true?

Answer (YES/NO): NO